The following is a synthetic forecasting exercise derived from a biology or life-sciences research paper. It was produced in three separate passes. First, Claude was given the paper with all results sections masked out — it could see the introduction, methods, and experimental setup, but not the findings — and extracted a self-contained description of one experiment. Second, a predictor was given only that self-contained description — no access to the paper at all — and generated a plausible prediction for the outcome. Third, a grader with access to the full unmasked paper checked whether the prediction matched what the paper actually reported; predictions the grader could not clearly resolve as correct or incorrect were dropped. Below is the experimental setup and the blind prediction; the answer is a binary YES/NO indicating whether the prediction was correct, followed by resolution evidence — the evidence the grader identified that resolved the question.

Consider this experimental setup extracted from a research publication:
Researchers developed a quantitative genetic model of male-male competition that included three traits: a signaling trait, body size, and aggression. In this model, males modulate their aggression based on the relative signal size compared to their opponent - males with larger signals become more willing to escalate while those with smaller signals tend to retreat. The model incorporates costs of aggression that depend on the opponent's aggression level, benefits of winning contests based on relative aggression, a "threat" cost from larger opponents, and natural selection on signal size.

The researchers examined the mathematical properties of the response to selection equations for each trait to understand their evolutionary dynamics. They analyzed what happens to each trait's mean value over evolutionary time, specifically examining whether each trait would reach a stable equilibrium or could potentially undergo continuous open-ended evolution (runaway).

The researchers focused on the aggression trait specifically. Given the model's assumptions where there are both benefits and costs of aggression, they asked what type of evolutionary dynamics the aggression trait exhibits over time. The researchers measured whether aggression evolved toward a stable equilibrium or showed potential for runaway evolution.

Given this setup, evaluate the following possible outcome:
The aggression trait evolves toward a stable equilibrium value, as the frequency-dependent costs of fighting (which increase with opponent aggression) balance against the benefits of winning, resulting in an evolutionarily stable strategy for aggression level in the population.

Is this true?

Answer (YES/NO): YES